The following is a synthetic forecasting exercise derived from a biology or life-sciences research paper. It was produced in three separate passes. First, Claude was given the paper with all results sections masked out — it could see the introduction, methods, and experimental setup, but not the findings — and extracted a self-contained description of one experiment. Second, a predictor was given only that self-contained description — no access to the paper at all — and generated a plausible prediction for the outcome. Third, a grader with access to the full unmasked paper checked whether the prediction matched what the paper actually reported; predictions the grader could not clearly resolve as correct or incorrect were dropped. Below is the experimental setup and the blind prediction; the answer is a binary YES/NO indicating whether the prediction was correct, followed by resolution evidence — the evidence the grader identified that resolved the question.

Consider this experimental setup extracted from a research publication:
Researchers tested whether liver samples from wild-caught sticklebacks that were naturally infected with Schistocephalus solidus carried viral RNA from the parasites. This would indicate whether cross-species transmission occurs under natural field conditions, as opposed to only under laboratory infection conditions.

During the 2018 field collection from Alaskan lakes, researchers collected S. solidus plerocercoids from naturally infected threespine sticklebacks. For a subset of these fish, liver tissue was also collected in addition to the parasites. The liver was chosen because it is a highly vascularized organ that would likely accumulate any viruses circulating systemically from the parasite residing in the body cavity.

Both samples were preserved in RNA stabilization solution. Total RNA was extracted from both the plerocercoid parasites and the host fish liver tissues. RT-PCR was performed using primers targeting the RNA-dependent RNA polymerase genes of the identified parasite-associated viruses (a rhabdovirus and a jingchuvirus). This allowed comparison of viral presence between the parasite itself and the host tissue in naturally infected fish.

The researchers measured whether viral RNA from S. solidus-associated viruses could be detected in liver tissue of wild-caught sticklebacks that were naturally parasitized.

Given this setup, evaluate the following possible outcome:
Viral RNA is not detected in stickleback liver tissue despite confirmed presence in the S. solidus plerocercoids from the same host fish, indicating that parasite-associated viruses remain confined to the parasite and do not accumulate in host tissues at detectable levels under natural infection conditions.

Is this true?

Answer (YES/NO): NO